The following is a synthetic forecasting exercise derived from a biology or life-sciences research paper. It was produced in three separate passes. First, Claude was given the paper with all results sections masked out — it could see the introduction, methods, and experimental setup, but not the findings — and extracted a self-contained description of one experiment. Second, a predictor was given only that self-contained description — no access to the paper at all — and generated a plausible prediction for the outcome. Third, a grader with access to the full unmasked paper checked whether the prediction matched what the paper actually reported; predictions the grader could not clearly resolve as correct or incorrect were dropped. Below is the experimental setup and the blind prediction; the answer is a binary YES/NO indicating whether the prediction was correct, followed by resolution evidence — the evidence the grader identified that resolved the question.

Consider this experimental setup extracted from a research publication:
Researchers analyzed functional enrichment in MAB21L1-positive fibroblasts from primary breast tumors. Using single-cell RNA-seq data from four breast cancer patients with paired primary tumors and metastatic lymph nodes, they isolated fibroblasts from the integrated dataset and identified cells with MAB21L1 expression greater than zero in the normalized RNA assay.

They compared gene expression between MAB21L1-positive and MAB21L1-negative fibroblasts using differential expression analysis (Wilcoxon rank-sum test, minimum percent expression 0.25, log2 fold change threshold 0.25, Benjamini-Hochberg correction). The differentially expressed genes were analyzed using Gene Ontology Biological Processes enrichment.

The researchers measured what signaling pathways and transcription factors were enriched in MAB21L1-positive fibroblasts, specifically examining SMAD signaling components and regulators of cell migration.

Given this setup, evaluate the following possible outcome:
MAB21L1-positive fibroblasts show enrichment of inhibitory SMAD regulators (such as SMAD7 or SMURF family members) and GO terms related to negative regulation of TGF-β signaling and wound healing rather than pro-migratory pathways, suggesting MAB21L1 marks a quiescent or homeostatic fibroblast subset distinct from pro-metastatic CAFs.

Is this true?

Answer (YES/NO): NO